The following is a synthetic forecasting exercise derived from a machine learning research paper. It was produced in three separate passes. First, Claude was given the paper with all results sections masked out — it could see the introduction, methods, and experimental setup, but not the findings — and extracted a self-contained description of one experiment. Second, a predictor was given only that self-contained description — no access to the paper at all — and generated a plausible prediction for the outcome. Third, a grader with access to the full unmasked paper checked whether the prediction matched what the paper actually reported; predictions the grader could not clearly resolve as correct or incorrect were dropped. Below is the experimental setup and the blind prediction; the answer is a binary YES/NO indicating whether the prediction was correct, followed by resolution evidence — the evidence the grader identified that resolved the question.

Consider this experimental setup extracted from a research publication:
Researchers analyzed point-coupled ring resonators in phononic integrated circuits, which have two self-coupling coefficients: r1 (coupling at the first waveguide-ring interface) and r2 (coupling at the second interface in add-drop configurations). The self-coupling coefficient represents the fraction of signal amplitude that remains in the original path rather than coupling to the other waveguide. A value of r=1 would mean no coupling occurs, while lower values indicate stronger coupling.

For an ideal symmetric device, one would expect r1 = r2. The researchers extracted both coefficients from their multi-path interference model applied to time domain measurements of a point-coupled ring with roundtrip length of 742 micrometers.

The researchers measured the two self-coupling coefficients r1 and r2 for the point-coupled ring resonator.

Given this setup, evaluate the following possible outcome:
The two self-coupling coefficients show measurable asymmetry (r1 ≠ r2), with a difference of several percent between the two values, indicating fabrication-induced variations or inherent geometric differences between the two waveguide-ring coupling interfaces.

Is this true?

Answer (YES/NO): YES